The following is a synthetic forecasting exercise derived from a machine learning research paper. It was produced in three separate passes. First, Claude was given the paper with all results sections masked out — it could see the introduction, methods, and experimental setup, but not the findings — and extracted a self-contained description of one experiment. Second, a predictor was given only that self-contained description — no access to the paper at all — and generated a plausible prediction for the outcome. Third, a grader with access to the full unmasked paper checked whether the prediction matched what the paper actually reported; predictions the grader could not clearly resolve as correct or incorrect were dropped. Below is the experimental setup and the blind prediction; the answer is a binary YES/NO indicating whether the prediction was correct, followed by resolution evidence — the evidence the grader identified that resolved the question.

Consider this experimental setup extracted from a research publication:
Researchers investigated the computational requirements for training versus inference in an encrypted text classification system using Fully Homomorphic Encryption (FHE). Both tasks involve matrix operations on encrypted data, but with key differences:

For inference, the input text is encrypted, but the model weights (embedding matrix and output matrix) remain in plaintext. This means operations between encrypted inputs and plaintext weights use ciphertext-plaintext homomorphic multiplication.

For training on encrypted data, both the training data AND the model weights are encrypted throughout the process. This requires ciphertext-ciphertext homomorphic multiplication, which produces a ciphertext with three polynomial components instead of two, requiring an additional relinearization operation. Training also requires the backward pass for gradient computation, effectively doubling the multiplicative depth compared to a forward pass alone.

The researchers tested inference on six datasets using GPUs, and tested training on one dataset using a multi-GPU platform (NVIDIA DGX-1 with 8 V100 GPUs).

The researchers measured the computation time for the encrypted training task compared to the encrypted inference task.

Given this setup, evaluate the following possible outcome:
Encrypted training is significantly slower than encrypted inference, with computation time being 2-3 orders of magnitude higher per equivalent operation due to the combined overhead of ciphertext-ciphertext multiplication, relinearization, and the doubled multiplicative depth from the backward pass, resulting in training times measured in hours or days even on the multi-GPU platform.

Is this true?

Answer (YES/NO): YES